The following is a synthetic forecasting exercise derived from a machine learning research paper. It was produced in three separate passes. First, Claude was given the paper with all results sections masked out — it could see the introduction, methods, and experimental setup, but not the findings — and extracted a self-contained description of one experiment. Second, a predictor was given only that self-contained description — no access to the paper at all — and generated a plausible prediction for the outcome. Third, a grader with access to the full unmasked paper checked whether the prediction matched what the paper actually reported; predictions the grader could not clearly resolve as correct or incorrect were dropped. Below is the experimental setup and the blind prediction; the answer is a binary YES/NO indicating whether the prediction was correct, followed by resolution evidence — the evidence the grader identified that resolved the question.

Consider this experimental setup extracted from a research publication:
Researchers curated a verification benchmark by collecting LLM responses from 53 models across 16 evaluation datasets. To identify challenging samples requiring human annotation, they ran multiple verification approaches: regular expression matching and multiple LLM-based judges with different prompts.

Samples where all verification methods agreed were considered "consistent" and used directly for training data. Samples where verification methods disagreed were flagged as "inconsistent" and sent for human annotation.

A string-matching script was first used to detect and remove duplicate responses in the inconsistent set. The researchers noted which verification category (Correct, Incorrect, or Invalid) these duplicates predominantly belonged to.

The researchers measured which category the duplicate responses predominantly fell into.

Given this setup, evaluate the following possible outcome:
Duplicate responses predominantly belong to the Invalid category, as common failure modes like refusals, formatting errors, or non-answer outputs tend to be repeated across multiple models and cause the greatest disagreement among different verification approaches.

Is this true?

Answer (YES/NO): YES